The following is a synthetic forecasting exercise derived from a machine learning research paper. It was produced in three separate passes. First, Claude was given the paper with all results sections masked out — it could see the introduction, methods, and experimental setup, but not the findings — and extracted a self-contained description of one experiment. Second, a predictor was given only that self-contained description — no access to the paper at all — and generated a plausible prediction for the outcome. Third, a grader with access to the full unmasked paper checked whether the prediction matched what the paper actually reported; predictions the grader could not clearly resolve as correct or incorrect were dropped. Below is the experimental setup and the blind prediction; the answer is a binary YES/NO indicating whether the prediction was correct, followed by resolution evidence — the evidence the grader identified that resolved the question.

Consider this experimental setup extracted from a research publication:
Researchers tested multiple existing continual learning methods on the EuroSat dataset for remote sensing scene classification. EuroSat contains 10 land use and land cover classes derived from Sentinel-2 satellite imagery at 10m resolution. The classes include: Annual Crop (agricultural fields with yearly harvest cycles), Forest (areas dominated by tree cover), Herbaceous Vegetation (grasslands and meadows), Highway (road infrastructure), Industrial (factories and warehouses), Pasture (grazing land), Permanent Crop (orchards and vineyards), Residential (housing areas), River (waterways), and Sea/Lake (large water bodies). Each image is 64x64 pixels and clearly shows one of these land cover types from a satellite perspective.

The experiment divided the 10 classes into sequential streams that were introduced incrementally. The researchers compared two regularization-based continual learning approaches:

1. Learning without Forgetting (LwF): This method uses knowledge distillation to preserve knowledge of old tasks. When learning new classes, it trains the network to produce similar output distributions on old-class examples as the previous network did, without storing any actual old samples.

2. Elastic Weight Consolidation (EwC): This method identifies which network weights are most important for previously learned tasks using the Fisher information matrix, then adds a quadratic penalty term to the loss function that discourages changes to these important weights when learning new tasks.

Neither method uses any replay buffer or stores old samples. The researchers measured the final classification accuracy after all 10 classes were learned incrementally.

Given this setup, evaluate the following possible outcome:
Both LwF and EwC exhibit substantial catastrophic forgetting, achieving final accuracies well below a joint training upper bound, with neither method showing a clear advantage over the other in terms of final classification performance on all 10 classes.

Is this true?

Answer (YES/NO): NO